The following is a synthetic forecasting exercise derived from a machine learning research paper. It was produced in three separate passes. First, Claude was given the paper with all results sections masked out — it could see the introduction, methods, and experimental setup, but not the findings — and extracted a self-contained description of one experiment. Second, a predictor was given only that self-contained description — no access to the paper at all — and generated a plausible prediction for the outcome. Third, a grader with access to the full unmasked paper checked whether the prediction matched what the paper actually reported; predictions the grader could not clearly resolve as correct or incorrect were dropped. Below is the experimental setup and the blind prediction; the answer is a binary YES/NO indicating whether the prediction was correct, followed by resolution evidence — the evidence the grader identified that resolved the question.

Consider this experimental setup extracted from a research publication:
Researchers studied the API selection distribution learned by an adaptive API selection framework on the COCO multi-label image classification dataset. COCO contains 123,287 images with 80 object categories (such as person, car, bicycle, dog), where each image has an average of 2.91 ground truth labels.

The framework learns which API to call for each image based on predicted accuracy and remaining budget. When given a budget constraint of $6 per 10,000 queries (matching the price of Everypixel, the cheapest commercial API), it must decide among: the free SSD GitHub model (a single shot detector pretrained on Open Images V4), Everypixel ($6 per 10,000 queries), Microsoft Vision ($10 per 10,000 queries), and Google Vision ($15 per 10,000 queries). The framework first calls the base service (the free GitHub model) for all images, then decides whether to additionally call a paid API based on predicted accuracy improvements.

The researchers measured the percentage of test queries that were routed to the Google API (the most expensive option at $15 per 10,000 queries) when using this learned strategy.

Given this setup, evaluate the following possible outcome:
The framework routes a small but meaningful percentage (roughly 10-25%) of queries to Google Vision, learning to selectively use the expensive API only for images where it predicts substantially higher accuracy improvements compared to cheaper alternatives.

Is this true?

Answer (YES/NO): NO